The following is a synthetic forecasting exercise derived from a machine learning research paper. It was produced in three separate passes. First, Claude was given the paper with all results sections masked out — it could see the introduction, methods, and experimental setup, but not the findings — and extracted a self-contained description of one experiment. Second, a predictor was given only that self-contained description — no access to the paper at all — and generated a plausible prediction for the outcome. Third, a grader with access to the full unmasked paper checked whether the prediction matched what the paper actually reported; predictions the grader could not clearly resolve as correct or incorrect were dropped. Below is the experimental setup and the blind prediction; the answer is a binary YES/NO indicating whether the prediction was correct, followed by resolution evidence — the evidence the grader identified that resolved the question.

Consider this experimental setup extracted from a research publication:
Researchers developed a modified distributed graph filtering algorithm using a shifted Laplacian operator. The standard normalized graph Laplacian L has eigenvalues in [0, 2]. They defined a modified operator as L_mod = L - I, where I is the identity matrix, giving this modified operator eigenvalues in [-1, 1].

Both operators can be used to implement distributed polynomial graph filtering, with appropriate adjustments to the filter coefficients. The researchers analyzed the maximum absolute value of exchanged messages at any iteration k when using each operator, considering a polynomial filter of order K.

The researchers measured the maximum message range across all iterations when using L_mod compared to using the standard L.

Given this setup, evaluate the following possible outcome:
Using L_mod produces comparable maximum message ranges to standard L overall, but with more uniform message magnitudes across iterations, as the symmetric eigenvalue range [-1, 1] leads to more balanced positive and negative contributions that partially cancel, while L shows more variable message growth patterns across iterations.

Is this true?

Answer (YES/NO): NO